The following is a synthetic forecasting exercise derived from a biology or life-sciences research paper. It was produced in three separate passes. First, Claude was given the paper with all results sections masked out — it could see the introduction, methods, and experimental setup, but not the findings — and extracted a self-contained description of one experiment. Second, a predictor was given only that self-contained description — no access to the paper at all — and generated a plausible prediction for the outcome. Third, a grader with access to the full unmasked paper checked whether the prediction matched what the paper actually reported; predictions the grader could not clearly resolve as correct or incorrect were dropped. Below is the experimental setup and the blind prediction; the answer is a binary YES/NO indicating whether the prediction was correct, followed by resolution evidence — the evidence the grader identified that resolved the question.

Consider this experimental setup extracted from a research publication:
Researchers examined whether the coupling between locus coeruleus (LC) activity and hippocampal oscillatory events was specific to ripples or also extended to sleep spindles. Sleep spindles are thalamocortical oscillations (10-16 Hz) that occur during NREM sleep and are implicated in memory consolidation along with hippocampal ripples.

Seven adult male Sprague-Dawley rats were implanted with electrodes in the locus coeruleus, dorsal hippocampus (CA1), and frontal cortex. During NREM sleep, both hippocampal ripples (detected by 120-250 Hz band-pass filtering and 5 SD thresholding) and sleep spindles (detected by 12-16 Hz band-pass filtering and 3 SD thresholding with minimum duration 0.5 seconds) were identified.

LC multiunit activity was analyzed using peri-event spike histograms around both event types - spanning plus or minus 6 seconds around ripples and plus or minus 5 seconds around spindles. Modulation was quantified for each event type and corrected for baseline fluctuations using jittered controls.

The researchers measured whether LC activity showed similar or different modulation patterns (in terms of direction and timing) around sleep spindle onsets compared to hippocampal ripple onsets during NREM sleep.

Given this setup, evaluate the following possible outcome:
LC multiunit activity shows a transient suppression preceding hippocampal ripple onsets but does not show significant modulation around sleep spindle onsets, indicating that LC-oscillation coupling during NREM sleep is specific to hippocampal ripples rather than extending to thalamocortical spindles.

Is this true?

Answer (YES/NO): NO